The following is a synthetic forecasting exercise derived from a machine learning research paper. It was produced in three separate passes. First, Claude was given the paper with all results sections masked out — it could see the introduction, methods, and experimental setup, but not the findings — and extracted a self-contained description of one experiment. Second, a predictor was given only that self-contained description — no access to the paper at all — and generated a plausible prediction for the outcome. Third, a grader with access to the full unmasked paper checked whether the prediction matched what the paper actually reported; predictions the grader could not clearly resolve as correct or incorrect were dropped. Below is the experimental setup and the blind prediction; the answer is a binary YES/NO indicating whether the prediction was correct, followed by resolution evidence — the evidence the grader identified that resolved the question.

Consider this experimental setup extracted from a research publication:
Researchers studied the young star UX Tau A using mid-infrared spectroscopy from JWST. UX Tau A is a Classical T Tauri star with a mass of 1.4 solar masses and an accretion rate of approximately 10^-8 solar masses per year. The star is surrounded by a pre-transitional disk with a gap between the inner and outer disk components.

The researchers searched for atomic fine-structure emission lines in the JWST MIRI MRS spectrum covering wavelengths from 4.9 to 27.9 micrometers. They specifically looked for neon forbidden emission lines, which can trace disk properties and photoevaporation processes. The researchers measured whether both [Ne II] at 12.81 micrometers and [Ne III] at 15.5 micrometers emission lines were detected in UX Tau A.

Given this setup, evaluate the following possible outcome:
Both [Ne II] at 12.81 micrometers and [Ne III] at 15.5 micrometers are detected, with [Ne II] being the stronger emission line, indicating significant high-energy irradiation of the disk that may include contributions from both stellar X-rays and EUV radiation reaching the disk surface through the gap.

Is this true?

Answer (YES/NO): YES